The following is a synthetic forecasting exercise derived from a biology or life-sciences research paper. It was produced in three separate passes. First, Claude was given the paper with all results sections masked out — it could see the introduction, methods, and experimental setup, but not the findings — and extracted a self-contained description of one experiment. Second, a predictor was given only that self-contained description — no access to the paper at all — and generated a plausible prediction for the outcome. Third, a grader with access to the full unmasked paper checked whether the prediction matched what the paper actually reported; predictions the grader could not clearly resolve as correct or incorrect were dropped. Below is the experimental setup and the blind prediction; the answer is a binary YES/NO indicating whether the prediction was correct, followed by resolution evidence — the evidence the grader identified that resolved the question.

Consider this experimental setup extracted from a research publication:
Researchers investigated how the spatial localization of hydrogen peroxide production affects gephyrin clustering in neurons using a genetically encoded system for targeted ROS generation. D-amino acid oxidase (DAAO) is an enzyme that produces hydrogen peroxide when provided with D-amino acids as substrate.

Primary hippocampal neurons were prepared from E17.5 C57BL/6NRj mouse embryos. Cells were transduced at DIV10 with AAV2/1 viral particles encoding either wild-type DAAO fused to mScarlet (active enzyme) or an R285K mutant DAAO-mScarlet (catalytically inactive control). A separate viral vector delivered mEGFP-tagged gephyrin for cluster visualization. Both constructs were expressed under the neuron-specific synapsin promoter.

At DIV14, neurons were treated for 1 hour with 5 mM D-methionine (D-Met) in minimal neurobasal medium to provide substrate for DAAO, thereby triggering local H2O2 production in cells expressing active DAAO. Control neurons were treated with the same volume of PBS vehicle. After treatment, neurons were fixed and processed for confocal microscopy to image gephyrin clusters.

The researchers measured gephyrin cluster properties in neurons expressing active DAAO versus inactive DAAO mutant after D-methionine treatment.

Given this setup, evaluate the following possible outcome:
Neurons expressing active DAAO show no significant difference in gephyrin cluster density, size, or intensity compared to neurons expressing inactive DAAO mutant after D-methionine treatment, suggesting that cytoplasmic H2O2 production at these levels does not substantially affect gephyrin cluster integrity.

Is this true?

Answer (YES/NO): NO